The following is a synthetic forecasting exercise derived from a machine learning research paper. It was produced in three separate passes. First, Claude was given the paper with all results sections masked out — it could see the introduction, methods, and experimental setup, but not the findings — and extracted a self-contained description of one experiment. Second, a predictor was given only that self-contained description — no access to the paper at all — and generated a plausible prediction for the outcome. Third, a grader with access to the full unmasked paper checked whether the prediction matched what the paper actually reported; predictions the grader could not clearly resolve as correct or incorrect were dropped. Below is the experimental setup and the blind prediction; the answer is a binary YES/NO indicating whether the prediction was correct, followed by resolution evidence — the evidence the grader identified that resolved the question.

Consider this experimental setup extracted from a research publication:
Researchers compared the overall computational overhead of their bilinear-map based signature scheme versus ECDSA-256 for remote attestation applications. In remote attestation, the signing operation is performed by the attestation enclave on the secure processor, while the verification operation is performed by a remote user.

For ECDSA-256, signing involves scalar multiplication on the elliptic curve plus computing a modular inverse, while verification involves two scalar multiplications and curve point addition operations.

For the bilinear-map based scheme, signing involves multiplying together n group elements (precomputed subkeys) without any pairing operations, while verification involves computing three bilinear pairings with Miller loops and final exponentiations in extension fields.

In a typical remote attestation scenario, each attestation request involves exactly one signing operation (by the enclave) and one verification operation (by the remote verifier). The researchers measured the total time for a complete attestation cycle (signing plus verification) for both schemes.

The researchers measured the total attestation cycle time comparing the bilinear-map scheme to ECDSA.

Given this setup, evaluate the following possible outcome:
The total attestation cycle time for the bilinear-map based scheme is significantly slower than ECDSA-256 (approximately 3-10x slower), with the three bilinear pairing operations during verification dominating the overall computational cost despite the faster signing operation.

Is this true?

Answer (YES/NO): NO